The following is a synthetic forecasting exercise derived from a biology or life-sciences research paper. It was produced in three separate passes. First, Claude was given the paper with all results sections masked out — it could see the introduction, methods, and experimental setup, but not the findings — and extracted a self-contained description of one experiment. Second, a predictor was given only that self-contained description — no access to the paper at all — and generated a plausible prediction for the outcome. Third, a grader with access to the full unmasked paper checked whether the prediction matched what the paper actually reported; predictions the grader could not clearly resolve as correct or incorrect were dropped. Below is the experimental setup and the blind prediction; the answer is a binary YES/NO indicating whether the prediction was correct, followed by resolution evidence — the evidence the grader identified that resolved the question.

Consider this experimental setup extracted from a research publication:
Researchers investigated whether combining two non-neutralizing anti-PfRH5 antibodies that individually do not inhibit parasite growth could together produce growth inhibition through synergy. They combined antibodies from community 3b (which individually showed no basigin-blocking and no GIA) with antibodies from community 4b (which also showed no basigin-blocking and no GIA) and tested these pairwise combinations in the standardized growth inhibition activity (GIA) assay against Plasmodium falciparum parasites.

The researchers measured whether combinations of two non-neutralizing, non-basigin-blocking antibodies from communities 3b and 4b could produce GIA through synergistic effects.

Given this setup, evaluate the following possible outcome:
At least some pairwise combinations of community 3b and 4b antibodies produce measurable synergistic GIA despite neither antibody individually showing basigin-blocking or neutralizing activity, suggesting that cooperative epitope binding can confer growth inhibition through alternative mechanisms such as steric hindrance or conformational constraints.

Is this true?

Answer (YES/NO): YES